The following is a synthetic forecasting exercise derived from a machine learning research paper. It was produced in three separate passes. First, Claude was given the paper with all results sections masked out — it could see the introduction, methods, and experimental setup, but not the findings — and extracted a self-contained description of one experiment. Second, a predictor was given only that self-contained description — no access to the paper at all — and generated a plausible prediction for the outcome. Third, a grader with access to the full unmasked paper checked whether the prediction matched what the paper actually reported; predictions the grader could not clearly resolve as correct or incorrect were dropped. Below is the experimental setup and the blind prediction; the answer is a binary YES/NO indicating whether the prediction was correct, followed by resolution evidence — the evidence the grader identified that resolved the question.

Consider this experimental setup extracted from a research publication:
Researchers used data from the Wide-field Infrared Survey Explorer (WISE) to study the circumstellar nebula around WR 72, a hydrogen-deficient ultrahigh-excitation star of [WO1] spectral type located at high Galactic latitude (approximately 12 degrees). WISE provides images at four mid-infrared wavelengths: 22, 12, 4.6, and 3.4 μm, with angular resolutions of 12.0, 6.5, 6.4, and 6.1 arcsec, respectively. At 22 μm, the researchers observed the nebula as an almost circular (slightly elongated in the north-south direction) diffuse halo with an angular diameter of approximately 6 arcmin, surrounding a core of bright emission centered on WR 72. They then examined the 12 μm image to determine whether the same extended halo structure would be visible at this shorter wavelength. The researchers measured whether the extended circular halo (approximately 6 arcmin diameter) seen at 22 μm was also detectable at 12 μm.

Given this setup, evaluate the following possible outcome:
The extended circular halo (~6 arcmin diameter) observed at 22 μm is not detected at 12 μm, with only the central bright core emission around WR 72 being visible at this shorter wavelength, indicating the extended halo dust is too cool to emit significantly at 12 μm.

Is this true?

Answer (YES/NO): YES